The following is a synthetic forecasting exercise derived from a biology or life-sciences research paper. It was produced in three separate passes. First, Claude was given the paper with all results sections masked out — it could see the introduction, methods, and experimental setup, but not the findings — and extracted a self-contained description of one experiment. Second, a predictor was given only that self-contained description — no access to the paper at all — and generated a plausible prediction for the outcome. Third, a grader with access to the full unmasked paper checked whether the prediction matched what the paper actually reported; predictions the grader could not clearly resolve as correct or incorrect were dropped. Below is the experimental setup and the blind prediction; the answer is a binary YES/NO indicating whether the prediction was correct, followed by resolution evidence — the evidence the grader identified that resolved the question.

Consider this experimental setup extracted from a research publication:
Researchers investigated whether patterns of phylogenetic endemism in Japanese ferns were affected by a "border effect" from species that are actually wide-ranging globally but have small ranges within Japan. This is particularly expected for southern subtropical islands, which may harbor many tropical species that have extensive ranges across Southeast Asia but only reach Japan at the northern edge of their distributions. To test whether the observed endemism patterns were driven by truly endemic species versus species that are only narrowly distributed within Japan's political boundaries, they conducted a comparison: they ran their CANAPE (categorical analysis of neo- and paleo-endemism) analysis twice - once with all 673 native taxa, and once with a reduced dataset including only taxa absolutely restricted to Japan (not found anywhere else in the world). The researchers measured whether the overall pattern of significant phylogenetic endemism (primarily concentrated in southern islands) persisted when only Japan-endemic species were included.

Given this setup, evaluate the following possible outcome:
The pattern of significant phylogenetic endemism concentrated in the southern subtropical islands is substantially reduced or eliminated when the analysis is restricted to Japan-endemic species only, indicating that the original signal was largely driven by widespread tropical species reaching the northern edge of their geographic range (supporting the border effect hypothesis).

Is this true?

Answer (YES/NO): NO